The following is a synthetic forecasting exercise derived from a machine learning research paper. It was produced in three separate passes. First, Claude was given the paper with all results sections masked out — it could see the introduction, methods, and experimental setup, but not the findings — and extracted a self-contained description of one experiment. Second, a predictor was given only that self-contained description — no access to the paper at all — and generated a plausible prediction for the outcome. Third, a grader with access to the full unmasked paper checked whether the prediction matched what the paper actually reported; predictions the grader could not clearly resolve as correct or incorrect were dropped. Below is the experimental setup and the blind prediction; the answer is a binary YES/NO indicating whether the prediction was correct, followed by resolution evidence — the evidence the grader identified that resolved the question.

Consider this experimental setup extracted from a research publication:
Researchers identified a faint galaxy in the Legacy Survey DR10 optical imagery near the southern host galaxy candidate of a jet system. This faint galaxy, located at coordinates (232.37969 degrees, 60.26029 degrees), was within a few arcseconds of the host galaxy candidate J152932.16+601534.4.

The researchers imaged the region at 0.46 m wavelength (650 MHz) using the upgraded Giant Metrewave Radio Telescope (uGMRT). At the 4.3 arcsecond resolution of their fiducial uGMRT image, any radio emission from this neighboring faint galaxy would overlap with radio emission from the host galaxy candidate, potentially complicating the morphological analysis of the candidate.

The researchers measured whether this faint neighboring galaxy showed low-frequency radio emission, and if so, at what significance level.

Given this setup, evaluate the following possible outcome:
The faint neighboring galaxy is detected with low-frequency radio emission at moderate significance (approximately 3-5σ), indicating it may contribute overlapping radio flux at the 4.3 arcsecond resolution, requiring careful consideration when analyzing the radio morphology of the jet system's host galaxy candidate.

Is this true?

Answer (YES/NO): NO